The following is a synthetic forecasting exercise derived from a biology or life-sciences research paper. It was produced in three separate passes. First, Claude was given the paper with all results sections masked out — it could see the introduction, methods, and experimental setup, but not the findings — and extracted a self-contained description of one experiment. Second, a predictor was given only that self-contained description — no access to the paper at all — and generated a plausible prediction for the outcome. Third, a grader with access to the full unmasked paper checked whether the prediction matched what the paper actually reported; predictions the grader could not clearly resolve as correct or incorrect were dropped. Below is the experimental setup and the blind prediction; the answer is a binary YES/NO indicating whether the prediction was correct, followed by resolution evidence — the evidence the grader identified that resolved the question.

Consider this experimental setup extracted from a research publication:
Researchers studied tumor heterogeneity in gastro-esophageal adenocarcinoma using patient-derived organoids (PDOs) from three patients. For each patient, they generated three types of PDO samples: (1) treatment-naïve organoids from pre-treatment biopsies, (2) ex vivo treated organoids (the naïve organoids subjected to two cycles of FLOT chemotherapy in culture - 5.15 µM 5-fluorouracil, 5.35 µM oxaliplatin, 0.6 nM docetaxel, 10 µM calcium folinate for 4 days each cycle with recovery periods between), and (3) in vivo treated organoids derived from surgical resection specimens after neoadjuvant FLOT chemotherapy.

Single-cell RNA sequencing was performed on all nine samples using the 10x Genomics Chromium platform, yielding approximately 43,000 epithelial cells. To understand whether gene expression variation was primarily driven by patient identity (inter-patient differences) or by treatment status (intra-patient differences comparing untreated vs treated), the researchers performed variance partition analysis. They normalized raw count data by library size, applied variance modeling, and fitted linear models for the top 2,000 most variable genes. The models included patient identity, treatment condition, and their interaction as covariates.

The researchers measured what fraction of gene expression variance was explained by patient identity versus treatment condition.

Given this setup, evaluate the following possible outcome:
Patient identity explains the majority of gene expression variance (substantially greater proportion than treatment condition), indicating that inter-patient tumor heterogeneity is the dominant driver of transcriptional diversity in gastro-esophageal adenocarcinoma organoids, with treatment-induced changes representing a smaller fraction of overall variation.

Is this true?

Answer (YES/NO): YES